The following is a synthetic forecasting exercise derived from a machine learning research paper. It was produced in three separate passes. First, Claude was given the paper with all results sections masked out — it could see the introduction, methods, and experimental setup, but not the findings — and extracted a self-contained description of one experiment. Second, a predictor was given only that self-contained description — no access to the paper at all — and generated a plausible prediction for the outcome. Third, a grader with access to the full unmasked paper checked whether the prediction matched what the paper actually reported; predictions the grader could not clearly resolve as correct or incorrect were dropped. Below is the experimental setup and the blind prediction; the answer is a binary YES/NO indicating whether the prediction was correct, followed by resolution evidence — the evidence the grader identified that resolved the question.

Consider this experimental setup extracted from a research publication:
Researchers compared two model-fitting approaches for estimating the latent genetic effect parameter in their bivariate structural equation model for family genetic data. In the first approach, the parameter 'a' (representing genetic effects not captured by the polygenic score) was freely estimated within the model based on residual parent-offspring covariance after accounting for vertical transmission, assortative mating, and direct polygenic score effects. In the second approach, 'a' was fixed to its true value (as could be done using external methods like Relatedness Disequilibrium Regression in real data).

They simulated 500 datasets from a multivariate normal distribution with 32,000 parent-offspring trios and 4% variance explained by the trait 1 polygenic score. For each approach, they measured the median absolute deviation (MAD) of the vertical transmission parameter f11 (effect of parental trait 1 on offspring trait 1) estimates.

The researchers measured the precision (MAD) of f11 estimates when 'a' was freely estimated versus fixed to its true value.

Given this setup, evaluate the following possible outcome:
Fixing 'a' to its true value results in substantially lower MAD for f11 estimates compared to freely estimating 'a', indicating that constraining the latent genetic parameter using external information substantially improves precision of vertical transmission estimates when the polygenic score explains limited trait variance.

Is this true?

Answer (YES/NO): NO